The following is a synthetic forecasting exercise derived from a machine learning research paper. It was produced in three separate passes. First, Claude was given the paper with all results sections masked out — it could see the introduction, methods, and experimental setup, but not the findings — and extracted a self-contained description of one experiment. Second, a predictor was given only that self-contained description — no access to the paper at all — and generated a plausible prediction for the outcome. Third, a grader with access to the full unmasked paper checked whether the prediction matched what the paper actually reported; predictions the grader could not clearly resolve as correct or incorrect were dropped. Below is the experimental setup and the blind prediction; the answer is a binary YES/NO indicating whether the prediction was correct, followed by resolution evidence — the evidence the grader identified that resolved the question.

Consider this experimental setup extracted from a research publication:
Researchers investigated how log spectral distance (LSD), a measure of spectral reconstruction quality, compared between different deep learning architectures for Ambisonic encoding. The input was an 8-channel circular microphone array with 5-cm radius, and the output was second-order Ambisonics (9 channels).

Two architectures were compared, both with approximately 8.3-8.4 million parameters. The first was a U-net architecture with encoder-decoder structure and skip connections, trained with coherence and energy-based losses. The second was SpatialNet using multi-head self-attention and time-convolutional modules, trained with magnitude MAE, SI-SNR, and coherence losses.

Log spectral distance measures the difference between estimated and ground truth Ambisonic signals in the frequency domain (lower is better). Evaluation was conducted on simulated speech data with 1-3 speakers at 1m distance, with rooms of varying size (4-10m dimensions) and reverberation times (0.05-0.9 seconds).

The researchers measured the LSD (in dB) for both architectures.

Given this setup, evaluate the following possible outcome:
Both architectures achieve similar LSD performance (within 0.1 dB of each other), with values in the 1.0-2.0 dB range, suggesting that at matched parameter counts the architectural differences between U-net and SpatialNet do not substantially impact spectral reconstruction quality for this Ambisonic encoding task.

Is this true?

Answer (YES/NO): NO